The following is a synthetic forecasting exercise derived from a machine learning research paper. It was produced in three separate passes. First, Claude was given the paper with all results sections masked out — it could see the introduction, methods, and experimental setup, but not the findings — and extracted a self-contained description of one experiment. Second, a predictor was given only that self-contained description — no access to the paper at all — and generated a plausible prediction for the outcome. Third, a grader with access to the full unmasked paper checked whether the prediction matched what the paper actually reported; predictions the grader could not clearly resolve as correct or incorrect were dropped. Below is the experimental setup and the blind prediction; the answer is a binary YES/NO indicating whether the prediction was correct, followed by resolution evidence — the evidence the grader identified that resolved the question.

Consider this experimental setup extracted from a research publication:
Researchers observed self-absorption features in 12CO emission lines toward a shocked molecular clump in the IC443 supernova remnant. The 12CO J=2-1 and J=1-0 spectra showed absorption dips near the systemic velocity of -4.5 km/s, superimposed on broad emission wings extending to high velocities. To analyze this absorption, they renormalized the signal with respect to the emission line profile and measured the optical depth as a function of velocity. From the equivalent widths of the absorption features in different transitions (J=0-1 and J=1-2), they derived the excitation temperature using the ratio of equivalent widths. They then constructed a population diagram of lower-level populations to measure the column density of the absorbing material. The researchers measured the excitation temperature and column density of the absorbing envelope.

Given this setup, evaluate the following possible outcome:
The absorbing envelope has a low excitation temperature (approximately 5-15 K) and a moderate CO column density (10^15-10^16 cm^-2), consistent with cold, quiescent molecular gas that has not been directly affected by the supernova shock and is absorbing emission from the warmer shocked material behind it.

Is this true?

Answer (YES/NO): NO